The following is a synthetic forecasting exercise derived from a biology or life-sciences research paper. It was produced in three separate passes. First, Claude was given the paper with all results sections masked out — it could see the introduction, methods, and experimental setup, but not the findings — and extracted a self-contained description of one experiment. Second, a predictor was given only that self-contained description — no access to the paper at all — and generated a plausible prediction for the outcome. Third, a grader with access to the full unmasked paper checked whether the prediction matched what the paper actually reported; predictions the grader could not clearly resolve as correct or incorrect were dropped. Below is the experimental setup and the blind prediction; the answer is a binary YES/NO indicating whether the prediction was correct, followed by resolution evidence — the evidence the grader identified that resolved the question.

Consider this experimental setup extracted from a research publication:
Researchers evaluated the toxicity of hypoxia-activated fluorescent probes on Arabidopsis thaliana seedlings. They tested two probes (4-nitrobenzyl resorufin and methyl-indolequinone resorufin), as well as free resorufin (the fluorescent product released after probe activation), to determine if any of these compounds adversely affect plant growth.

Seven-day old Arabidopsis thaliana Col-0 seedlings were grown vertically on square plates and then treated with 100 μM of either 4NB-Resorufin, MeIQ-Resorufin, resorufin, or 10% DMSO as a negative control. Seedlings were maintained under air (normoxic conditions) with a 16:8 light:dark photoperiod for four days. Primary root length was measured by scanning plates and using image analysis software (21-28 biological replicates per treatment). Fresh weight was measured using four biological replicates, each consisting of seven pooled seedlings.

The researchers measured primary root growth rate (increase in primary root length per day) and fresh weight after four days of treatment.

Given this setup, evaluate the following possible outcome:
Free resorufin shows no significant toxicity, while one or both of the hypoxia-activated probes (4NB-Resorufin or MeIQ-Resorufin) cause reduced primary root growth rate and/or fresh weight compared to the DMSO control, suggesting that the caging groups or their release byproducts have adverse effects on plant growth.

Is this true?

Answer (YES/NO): NO